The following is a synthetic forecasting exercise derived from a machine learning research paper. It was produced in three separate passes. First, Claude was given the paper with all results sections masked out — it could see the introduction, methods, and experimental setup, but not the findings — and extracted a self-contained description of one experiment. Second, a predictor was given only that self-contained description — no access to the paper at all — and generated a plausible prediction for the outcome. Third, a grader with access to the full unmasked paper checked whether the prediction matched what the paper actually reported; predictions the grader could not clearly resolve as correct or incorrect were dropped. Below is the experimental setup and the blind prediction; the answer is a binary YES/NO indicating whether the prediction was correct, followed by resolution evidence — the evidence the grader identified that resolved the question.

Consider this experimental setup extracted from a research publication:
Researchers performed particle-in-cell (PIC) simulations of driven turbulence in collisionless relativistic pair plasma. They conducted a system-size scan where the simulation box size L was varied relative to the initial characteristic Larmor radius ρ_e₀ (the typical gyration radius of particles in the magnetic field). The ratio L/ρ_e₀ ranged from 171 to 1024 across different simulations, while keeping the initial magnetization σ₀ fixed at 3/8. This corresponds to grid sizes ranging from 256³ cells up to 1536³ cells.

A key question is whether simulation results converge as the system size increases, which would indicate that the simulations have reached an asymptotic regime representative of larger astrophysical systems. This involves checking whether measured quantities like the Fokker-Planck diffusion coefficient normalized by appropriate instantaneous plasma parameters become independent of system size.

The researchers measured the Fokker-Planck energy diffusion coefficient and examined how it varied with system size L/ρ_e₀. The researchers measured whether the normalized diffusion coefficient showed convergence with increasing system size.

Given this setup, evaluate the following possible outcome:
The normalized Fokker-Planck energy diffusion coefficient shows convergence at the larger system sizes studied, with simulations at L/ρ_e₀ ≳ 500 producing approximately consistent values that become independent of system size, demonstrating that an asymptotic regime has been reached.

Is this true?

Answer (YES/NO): NO